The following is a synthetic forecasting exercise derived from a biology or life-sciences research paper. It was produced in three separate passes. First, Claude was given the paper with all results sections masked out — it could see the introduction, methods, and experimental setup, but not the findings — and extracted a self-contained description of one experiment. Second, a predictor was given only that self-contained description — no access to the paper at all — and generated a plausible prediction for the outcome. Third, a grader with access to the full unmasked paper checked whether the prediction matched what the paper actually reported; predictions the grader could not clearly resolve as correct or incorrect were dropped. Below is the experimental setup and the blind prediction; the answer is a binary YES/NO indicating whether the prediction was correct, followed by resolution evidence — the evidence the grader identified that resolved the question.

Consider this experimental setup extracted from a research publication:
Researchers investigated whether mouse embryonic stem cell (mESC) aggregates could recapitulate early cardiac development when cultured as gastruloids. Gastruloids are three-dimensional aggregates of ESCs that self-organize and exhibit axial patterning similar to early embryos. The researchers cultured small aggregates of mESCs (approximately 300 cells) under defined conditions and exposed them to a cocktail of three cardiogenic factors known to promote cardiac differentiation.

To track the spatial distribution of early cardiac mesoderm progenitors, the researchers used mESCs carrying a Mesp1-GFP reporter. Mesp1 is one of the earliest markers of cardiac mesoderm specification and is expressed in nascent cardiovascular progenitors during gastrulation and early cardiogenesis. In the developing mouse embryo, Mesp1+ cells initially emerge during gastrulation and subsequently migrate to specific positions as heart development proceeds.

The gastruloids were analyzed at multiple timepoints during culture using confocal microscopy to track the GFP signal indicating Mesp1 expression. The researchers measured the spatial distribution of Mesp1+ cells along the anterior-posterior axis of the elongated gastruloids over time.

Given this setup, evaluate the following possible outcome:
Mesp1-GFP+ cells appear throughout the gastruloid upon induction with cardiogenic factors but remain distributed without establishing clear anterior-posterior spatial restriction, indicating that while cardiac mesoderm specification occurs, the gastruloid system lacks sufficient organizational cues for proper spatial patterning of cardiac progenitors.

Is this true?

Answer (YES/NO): NO